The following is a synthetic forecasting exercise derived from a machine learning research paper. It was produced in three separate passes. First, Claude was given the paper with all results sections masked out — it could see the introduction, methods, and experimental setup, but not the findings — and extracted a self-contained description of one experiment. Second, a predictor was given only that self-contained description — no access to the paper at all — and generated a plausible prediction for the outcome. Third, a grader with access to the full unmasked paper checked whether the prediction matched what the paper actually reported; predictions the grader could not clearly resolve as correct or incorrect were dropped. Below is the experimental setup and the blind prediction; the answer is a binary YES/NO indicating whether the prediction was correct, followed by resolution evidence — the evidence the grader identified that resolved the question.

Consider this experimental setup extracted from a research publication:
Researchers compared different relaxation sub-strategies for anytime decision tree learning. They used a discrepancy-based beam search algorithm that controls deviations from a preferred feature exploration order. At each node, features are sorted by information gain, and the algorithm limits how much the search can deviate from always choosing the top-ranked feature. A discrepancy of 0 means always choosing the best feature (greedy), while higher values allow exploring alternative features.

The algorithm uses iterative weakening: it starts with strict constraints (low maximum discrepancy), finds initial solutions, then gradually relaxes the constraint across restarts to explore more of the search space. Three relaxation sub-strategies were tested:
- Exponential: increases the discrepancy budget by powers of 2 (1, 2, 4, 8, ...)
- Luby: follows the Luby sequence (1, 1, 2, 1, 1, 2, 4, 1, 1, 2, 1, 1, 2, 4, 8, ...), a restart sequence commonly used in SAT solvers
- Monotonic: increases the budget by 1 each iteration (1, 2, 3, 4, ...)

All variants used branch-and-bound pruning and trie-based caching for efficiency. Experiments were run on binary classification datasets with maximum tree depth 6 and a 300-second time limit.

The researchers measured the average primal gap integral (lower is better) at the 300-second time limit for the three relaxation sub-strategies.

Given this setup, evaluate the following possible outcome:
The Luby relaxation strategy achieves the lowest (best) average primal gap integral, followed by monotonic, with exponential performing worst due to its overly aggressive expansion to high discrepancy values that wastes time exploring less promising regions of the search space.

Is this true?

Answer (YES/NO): NO